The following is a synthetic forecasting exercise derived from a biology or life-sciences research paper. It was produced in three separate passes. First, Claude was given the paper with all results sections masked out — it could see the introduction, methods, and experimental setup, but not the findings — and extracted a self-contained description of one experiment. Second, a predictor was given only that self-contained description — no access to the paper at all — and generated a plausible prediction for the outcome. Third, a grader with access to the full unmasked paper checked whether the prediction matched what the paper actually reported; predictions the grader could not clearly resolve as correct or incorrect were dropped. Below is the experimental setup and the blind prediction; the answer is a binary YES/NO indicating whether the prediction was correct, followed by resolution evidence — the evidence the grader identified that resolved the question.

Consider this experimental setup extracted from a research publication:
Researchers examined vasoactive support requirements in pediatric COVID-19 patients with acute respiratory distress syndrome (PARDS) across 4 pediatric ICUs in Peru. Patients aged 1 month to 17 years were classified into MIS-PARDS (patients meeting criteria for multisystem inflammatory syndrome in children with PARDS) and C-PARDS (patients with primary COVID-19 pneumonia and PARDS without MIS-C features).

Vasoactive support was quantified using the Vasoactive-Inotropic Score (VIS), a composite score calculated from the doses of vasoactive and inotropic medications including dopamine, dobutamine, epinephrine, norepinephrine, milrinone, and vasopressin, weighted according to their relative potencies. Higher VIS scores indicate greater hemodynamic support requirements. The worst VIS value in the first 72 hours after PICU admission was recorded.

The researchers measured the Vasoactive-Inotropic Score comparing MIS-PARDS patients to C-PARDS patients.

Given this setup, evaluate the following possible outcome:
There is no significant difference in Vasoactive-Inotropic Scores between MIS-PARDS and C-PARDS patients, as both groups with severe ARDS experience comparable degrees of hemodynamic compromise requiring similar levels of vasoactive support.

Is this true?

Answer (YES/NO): YES